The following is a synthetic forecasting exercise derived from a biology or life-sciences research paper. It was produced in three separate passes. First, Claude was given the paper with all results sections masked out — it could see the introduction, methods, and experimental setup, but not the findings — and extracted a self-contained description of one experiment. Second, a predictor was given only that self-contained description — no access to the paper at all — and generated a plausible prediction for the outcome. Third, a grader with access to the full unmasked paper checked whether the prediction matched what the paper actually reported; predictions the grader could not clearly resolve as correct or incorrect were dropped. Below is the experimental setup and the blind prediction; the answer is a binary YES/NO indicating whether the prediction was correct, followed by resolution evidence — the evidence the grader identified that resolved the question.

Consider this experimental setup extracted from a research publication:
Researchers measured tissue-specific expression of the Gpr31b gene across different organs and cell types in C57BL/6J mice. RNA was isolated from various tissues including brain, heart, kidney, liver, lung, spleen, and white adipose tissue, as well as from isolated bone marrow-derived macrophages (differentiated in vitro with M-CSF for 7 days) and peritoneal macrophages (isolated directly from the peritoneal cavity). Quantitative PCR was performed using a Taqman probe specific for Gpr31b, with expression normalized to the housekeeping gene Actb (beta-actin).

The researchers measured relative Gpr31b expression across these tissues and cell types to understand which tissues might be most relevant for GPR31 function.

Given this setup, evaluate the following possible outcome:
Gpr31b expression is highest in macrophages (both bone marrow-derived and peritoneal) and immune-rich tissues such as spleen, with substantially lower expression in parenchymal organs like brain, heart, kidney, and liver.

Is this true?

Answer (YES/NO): NO